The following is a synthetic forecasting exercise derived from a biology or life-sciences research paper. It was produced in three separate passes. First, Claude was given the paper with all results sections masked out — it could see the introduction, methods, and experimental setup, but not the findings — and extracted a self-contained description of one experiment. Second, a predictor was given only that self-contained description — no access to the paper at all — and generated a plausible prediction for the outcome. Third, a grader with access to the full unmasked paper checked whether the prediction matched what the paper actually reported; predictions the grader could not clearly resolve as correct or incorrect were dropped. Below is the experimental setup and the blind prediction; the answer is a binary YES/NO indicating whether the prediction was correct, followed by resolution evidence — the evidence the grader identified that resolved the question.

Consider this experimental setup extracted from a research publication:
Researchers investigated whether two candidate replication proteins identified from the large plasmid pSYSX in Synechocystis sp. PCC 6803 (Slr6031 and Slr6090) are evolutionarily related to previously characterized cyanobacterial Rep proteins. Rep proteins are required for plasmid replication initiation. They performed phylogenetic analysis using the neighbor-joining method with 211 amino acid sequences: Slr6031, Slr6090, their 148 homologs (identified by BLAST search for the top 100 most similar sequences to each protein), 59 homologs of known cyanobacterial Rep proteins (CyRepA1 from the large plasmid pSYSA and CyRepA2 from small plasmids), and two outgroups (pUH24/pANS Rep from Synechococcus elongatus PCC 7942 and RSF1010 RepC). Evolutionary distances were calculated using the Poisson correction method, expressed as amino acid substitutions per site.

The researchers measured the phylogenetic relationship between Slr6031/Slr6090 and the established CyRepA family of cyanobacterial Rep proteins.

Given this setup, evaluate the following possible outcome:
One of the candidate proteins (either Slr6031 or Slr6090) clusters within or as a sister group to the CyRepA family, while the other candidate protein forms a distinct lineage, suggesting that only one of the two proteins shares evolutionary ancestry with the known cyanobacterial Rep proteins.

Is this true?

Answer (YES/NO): NO